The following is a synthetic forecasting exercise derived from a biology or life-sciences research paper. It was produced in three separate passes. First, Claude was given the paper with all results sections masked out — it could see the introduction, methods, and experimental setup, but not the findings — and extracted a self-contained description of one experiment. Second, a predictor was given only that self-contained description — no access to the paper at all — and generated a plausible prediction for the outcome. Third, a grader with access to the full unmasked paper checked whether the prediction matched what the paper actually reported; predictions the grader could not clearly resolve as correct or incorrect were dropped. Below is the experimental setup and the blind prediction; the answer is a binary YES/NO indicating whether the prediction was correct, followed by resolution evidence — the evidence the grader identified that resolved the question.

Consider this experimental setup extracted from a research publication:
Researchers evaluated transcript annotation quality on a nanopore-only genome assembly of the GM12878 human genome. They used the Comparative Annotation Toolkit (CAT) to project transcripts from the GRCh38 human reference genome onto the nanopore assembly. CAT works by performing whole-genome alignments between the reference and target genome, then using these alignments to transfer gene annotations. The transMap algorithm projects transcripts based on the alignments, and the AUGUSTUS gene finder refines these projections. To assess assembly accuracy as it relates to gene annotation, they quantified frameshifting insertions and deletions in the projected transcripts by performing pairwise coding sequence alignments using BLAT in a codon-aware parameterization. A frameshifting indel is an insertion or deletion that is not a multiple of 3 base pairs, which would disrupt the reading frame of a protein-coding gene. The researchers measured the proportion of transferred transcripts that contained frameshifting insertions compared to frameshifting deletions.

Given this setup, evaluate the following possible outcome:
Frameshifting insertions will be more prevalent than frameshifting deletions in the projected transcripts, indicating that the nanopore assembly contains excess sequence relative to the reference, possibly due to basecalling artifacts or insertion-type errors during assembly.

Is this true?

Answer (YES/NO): NO